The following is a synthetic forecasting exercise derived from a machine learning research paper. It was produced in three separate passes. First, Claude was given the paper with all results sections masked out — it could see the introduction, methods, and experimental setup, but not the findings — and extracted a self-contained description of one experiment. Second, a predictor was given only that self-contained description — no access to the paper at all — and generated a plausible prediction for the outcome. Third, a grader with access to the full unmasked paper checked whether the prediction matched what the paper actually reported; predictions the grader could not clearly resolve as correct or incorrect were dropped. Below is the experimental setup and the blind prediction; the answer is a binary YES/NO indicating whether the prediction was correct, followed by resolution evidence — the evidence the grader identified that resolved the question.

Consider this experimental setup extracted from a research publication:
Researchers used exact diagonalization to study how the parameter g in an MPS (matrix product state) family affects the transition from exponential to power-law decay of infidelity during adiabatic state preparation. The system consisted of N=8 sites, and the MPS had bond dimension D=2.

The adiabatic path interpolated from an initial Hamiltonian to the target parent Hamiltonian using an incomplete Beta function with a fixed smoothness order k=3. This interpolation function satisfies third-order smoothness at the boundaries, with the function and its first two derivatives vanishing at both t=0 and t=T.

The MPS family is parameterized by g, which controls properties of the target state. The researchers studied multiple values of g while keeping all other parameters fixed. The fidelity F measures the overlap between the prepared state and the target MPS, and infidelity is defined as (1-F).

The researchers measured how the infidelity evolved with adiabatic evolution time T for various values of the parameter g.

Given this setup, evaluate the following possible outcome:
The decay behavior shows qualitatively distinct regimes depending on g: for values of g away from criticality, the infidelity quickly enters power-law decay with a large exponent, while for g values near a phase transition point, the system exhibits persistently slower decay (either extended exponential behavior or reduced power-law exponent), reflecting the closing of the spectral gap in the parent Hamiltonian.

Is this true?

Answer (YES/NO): NO